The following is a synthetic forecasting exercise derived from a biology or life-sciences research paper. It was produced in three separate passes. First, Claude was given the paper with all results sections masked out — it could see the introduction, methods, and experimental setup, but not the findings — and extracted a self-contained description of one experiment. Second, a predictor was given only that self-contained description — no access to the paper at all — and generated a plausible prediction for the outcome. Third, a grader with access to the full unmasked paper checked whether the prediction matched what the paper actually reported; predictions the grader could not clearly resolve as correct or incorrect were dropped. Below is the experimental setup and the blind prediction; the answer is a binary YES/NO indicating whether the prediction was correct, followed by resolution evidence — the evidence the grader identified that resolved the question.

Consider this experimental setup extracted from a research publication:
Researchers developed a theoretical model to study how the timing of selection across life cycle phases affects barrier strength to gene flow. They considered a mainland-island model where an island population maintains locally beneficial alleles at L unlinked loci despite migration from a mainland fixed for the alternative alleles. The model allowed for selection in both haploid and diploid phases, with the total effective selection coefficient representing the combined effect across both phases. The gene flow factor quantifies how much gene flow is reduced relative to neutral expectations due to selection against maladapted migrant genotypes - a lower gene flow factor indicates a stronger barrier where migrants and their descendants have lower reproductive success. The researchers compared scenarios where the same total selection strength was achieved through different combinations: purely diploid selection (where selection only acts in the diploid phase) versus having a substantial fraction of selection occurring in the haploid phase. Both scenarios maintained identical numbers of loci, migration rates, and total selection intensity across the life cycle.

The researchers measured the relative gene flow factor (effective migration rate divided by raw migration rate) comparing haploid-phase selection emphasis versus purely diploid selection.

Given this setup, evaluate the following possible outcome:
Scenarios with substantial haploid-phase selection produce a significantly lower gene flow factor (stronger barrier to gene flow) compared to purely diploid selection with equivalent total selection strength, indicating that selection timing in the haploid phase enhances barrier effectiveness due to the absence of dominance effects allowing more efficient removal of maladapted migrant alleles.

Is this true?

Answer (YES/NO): YES